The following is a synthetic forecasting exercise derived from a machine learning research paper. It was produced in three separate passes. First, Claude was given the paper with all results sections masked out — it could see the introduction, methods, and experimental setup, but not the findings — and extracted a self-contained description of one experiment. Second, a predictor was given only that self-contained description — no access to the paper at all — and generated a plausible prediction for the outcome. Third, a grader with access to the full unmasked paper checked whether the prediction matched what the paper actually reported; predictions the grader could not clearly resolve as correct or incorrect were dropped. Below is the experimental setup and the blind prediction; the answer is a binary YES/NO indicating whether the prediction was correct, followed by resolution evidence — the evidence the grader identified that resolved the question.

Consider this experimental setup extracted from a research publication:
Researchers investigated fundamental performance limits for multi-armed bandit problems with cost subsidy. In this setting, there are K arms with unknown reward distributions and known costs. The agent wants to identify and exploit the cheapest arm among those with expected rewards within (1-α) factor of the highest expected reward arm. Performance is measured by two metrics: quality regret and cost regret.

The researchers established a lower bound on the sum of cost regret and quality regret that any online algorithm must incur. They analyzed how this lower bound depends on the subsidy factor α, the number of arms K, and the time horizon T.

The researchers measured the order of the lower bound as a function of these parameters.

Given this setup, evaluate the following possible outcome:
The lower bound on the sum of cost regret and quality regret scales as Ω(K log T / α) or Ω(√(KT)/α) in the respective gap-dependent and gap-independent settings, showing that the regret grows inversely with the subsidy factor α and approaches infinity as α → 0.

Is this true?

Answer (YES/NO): NO